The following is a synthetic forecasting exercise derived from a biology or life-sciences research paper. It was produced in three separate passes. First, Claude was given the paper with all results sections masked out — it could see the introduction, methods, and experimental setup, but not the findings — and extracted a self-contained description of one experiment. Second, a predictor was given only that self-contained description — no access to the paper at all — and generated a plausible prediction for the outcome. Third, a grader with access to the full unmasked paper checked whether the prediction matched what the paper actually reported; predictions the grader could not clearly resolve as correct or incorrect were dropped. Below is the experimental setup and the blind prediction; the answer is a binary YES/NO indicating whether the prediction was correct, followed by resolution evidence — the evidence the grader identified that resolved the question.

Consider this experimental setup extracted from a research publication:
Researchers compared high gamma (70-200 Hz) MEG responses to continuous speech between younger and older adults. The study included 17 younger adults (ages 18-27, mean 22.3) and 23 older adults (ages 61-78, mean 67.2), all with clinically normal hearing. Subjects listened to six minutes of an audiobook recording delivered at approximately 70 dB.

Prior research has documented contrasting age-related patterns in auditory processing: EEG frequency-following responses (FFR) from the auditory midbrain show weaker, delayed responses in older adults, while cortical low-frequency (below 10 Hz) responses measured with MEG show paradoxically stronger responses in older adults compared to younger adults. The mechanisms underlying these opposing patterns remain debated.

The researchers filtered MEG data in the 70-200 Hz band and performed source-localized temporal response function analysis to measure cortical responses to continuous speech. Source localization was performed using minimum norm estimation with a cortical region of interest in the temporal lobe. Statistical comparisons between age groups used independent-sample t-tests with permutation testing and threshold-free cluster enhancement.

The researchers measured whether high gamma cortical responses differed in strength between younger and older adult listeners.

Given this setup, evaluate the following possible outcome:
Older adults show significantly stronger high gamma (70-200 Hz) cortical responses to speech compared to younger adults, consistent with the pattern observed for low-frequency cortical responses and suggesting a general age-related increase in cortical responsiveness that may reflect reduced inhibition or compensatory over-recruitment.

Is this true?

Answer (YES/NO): NO